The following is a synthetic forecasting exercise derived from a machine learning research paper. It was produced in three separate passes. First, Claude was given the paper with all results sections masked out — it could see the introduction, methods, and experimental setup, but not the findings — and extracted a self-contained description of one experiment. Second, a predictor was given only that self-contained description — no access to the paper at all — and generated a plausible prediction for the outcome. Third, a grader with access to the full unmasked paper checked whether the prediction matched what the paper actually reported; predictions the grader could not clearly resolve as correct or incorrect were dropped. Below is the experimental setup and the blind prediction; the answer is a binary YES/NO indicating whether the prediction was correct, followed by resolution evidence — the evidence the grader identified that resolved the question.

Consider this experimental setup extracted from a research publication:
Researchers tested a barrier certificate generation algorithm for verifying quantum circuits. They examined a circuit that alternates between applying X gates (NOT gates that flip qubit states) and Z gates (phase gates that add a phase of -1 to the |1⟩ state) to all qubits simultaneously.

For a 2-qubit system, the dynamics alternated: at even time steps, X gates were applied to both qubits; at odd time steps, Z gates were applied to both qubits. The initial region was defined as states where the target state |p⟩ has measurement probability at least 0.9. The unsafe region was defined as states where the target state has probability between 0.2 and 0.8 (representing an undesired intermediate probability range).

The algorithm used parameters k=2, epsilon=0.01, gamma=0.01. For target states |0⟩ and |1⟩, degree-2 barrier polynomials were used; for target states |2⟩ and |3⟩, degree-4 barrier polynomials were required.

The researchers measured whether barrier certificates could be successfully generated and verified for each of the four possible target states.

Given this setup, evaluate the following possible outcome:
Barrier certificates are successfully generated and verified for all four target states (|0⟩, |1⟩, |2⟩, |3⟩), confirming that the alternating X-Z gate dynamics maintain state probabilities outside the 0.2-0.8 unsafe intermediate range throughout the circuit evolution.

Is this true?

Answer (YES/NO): NO